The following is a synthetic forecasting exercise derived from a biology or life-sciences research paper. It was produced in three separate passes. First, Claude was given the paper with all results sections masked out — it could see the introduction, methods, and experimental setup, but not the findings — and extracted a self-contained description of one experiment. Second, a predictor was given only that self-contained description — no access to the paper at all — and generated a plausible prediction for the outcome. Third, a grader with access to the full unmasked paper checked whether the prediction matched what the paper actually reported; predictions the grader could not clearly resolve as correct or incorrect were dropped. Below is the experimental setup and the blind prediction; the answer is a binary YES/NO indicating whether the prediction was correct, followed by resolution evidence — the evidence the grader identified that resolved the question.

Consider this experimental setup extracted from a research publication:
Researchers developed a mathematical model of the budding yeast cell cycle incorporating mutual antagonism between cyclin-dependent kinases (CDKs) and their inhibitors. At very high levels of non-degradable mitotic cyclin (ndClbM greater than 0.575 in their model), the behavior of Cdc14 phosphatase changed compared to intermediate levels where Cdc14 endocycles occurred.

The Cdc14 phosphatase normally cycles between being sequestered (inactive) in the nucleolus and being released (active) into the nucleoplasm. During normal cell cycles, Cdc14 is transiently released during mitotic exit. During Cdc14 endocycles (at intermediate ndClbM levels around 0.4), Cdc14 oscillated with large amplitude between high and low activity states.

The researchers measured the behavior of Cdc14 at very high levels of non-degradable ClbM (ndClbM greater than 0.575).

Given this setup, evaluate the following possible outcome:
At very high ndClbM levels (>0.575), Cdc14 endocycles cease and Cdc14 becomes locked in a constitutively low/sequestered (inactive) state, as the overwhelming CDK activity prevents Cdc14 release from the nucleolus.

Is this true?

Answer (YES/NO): NO